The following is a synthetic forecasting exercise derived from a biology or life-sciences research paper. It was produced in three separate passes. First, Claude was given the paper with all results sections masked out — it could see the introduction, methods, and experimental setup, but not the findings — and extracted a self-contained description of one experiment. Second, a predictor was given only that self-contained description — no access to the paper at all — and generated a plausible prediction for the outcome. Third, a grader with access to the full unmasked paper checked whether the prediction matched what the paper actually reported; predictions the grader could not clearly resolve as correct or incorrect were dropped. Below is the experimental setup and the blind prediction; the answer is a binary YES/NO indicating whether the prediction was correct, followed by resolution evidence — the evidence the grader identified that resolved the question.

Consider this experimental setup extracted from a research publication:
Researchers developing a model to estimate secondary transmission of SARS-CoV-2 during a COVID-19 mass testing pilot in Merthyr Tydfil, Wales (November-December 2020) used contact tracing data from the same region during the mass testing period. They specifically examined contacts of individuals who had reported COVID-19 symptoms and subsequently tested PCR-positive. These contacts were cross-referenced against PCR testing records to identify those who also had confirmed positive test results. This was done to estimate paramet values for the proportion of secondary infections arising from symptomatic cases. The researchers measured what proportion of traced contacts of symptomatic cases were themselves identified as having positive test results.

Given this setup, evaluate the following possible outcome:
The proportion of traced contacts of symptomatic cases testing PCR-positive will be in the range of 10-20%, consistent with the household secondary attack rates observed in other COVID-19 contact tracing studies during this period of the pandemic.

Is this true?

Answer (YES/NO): YES